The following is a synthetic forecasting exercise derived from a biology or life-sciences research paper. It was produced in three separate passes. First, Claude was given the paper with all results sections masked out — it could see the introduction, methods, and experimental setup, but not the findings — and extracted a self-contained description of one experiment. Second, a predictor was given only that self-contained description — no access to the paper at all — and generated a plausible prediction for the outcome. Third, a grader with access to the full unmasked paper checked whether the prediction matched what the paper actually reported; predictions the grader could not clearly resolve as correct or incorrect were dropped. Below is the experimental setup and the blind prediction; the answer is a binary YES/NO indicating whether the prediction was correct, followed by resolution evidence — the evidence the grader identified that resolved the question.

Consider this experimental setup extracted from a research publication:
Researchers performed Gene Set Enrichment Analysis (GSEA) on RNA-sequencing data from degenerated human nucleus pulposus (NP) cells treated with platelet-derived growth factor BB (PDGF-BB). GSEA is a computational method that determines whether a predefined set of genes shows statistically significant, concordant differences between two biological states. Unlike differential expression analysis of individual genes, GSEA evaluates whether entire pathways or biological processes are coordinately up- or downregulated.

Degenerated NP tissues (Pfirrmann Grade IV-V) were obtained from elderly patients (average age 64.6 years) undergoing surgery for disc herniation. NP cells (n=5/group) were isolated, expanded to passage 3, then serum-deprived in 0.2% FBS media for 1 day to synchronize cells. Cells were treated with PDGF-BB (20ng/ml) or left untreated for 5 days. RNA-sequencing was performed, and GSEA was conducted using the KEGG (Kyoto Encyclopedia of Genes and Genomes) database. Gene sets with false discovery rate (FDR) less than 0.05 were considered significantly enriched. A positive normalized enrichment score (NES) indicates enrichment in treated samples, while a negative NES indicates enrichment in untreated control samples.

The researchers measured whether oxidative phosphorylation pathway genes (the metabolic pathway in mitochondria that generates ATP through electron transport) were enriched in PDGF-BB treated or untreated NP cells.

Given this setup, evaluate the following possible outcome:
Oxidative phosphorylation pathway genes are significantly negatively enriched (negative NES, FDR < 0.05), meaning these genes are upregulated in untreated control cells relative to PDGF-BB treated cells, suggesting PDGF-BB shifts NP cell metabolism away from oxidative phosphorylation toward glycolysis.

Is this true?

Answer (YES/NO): YES